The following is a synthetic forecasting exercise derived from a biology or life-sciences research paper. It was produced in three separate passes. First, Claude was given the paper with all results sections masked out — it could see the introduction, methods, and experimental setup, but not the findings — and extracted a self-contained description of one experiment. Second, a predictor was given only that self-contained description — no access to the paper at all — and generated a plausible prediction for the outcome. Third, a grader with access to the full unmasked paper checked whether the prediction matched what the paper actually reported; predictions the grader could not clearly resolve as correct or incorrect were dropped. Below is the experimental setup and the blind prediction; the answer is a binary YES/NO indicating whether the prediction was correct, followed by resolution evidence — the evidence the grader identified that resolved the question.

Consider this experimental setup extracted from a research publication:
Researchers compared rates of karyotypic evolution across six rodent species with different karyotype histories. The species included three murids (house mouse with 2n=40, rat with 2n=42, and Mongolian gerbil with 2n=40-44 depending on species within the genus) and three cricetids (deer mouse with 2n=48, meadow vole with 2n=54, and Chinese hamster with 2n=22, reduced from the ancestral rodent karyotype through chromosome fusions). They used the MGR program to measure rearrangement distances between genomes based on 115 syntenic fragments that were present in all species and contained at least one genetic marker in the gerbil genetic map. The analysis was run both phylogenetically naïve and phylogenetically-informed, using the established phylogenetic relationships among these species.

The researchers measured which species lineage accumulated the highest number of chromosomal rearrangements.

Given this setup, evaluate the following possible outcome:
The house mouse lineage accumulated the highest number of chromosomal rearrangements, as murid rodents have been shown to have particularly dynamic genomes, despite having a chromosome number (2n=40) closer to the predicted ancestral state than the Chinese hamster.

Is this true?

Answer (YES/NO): NO